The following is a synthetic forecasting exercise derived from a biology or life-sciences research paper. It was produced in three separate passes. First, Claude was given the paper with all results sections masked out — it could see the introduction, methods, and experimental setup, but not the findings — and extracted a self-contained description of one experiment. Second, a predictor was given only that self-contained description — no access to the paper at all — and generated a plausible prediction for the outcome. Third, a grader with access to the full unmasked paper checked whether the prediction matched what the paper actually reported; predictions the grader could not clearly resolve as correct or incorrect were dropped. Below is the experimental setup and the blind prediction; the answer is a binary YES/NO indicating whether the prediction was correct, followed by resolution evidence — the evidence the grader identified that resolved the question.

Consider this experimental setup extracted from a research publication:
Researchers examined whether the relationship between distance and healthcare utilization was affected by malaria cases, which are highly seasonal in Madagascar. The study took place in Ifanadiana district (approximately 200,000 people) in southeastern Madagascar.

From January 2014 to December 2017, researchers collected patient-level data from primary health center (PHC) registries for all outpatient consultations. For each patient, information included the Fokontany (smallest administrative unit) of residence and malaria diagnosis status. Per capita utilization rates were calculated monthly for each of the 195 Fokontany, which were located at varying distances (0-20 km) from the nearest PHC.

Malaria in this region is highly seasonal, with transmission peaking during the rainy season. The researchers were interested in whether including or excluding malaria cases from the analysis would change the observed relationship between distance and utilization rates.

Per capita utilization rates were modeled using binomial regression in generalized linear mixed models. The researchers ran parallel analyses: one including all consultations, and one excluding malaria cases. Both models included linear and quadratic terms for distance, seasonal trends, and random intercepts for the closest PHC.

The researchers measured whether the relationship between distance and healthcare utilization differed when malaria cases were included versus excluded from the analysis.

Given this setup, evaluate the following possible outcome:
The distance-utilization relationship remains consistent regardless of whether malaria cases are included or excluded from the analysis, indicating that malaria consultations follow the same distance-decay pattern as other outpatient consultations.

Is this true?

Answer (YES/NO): YES